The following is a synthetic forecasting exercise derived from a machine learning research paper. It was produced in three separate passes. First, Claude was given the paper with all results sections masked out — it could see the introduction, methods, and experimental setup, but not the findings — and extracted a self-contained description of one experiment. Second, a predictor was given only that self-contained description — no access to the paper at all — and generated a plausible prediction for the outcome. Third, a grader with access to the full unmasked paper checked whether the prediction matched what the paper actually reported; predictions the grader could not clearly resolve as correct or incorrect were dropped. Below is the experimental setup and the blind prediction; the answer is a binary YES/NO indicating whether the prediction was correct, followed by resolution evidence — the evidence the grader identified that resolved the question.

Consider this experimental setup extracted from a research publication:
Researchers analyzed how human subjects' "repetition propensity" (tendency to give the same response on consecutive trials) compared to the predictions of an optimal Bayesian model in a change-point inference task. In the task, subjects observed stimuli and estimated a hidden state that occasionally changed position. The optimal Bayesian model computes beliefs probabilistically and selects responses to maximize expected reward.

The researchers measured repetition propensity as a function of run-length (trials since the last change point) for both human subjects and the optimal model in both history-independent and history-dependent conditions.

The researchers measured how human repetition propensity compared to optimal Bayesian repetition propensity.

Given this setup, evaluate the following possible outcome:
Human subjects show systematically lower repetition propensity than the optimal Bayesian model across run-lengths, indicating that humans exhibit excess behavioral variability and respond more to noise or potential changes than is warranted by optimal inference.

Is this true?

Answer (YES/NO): NO